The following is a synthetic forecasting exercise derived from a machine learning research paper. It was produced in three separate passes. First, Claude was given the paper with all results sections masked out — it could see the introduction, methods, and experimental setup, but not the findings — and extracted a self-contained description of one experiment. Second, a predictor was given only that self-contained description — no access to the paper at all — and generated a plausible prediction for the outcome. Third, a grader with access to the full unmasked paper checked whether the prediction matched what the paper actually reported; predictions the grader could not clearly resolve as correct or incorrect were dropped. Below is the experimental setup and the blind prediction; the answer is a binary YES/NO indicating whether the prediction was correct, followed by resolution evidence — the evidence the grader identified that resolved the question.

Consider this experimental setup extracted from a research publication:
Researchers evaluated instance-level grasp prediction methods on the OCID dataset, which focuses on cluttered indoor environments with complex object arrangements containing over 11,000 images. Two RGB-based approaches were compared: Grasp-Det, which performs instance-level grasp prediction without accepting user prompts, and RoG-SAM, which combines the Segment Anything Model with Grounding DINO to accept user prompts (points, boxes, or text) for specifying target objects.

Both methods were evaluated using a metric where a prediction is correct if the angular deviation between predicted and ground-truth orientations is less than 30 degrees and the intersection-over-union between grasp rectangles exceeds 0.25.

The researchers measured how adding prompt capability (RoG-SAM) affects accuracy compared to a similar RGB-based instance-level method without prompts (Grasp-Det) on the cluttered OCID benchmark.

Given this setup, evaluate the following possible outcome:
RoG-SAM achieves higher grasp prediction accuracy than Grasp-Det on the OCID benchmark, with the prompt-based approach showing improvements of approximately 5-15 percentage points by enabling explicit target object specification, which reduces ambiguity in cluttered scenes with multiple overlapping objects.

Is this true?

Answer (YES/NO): NO